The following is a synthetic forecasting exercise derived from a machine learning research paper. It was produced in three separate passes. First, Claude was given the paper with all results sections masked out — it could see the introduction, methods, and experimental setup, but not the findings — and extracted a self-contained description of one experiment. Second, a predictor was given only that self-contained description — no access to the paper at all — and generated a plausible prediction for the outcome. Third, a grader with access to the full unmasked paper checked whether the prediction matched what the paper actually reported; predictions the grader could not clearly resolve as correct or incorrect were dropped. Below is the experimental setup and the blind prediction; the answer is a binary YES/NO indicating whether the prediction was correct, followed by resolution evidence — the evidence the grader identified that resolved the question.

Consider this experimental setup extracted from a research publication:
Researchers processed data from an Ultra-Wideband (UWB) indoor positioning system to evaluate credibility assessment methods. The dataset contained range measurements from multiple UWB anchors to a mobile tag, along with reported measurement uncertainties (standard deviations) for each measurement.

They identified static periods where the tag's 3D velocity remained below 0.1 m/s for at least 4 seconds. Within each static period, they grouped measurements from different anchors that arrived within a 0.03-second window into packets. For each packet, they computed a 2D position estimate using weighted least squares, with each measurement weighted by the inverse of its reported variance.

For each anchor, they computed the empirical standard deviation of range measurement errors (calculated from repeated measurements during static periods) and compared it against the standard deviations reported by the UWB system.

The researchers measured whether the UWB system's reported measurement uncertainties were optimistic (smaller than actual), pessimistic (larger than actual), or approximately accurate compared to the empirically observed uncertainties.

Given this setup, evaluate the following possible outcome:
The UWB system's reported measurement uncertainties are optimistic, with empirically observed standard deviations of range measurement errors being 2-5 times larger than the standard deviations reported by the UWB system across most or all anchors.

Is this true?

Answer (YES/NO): NO